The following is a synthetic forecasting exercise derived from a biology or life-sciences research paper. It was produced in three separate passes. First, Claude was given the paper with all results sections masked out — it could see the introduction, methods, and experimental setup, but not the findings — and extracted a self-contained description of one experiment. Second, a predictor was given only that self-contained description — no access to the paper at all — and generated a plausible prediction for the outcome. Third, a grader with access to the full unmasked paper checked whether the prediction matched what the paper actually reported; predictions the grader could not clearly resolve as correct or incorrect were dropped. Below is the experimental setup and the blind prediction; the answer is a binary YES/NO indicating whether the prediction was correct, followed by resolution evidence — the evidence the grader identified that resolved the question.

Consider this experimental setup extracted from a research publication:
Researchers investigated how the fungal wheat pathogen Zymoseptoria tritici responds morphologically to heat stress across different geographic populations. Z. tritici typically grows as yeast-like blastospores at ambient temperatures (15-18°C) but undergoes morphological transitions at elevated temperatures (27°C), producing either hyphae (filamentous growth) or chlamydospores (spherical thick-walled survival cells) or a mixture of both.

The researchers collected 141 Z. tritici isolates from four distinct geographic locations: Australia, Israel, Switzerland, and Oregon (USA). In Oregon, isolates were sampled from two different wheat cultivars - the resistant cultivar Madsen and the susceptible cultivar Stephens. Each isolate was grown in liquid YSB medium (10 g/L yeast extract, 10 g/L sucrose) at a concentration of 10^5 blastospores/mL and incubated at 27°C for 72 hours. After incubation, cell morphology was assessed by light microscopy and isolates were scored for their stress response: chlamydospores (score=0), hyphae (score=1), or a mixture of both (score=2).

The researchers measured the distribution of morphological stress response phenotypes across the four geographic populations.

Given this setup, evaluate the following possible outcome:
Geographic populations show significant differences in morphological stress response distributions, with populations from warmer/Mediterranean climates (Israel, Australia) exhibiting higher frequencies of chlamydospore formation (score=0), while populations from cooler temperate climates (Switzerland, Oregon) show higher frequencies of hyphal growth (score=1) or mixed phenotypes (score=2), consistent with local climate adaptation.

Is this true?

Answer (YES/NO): NO